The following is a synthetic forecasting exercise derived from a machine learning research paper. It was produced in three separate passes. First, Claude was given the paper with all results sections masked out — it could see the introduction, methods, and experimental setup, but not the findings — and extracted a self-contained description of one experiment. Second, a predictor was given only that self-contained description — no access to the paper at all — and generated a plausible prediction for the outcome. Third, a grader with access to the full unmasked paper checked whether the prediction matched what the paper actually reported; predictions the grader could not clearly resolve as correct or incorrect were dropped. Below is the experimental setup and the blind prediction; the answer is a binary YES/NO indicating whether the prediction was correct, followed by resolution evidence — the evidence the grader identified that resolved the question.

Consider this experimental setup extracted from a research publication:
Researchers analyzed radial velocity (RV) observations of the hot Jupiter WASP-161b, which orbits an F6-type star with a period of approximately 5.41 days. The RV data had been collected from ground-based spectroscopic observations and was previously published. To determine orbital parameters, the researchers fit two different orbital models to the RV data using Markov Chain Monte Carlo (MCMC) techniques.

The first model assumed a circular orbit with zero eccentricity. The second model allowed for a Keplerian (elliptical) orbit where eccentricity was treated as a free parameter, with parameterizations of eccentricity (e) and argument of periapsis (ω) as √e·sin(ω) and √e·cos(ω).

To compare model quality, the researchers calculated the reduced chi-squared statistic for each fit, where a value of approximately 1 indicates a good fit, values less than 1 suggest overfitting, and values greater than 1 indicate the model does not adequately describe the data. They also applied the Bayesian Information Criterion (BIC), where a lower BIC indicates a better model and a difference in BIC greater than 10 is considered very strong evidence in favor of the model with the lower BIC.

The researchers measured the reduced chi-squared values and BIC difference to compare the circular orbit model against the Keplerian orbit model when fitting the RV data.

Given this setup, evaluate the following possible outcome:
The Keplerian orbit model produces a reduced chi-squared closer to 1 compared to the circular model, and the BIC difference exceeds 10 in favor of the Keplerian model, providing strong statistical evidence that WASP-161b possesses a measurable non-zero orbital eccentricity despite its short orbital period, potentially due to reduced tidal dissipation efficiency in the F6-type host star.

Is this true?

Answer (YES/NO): YES